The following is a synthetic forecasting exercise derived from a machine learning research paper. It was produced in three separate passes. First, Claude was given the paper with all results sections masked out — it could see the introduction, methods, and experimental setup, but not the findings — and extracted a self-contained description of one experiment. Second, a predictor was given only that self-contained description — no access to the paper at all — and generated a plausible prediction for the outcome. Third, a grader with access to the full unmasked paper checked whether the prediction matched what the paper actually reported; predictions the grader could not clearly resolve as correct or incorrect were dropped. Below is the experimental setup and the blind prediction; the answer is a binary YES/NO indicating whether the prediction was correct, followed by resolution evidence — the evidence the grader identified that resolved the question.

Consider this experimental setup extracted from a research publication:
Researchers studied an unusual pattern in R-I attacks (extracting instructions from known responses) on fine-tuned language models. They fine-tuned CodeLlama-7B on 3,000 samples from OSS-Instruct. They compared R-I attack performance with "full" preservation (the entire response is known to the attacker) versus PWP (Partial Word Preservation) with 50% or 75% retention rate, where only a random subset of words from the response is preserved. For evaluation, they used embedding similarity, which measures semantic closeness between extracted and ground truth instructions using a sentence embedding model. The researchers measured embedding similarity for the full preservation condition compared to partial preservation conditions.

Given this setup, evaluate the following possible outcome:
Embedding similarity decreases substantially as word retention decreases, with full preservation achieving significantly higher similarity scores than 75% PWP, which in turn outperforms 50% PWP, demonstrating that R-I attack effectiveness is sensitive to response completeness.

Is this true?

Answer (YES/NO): NO